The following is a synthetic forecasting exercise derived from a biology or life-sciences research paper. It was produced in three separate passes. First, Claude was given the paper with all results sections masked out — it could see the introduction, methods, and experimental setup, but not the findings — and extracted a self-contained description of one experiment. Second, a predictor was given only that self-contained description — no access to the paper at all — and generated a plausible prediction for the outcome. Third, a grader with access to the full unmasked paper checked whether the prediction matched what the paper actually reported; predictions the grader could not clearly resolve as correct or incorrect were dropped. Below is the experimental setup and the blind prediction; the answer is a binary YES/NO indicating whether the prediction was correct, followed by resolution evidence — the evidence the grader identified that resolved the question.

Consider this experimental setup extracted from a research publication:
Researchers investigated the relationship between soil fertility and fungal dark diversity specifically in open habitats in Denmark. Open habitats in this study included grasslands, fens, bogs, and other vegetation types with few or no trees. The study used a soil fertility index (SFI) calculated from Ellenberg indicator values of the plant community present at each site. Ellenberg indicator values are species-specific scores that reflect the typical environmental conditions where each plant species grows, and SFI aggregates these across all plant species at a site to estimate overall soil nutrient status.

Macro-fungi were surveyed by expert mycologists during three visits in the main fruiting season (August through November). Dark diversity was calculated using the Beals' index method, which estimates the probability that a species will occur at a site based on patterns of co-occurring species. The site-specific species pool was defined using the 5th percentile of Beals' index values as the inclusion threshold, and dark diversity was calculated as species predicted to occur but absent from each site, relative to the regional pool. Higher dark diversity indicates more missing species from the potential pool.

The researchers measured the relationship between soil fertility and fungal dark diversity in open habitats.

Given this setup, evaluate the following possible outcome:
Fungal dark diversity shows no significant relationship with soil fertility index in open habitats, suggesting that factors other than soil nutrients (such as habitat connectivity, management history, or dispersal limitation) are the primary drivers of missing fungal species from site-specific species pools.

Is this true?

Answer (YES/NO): NO